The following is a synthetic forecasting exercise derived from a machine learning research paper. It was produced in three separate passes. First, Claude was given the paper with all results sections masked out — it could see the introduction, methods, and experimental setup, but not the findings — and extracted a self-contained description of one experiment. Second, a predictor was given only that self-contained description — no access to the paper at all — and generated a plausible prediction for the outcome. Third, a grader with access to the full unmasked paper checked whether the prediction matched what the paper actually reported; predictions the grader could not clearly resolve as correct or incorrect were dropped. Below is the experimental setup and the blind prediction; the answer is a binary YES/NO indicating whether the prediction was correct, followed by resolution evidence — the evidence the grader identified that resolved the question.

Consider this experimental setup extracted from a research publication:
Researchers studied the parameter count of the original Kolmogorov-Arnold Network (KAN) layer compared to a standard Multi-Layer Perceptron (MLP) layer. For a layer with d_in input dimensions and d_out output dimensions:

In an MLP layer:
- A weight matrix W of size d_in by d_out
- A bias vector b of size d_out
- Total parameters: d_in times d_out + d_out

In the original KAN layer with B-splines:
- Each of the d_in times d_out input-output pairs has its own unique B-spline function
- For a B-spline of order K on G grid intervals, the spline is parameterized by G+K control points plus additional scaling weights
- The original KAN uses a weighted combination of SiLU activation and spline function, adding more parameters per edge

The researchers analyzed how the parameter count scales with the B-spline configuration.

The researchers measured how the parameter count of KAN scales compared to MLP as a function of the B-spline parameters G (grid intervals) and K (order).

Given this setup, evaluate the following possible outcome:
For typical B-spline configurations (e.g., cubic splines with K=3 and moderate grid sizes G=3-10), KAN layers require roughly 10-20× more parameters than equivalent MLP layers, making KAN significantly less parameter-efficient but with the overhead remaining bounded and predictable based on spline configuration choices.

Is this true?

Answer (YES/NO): NO